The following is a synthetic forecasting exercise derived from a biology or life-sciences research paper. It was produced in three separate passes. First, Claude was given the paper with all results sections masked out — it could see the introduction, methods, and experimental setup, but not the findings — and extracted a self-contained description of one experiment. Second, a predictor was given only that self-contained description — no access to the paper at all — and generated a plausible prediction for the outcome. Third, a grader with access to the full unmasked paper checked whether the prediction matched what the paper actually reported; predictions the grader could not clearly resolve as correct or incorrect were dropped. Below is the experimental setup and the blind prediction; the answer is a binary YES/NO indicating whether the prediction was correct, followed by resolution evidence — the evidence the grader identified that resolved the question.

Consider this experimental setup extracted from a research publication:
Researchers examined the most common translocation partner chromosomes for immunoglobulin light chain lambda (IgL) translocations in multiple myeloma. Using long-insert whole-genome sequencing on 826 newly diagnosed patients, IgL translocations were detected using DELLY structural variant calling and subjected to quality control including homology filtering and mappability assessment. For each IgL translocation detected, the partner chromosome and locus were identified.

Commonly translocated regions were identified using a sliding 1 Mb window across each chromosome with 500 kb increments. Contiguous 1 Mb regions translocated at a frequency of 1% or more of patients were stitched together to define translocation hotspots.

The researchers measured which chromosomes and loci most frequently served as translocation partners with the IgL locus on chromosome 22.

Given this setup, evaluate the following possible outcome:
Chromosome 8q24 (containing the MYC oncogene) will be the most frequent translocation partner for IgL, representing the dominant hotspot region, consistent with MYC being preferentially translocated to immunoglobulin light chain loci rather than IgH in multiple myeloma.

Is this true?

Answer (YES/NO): YES